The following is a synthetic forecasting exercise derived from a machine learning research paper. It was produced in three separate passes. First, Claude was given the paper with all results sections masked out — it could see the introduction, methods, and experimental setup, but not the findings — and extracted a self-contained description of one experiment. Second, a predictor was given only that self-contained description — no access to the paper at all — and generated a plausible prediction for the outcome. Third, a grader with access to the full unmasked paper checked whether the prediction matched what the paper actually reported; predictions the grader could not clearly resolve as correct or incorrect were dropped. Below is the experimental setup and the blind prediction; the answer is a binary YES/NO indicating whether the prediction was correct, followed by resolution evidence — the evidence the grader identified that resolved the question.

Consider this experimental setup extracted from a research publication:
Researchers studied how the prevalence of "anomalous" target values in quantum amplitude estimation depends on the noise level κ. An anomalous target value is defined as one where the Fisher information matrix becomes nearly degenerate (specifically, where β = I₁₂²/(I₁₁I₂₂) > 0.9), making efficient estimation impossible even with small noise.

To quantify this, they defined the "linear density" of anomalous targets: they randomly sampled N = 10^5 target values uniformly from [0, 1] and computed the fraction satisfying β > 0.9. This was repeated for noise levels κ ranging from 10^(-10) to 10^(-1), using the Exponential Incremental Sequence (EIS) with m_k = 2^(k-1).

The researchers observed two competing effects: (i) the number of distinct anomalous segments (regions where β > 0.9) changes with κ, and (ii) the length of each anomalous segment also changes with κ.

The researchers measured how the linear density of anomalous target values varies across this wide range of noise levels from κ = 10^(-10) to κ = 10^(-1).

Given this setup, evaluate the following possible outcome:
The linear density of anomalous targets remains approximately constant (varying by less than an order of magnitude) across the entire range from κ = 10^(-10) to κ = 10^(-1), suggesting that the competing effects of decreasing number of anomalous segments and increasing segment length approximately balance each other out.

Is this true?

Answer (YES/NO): NO